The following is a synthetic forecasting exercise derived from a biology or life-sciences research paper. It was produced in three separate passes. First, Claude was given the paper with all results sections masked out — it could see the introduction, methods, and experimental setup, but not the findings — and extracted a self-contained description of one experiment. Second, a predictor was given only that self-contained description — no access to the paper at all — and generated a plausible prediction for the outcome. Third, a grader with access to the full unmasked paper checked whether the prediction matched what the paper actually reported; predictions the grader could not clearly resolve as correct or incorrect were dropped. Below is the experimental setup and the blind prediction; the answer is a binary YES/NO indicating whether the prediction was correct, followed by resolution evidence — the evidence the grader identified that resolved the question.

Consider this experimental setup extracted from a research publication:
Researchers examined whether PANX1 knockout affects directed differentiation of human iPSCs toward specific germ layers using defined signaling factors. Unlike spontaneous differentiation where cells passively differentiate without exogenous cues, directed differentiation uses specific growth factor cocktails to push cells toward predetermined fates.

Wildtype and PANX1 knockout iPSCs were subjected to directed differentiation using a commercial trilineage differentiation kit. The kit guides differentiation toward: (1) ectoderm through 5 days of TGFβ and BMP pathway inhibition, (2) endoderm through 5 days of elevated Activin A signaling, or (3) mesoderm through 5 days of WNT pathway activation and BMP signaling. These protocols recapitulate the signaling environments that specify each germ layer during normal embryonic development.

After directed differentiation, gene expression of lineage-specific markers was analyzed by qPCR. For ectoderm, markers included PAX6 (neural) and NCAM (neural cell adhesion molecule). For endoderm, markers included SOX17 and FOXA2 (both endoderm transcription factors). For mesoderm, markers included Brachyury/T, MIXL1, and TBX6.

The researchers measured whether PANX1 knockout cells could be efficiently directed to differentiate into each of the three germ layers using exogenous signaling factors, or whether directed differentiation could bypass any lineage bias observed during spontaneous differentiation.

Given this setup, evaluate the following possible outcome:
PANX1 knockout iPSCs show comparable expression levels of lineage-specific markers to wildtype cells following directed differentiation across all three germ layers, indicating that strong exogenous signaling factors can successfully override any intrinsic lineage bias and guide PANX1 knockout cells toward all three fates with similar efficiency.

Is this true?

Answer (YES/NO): YES